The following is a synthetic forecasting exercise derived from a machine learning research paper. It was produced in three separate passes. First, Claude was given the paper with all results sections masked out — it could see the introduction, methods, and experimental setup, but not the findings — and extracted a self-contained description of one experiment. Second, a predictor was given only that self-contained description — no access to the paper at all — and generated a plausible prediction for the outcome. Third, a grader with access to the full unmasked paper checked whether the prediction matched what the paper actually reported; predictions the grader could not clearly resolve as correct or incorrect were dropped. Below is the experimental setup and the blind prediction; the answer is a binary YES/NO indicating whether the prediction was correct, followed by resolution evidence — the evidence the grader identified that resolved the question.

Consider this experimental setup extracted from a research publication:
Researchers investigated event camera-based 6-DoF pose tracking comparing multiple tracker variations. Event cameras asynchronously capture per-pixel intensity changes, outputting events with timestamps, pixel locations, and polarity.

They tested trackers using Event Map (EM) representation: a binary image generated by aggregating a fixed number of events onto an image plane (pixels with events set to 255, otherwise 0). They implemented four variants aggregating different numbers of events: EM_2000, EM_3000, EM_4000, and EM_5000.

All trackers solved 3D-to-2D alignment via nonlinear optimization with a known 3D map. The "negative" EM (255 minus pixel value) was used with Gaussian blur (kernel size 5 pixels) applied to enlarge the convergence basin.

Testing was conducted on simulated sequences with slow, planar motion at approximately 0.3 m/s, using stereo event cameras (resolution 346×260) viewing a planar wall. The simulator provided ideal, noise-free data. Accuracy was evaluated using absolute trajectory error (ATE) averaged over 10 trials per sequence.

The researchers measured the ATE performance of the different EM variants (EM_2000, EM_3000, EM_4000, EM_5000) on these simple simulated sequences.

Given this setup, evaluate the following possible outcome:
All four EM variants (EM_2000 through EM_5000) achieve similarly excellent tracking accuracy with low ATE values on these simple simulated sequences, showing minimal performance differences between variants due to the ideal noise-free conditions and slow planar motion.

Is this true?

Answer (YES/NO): YES